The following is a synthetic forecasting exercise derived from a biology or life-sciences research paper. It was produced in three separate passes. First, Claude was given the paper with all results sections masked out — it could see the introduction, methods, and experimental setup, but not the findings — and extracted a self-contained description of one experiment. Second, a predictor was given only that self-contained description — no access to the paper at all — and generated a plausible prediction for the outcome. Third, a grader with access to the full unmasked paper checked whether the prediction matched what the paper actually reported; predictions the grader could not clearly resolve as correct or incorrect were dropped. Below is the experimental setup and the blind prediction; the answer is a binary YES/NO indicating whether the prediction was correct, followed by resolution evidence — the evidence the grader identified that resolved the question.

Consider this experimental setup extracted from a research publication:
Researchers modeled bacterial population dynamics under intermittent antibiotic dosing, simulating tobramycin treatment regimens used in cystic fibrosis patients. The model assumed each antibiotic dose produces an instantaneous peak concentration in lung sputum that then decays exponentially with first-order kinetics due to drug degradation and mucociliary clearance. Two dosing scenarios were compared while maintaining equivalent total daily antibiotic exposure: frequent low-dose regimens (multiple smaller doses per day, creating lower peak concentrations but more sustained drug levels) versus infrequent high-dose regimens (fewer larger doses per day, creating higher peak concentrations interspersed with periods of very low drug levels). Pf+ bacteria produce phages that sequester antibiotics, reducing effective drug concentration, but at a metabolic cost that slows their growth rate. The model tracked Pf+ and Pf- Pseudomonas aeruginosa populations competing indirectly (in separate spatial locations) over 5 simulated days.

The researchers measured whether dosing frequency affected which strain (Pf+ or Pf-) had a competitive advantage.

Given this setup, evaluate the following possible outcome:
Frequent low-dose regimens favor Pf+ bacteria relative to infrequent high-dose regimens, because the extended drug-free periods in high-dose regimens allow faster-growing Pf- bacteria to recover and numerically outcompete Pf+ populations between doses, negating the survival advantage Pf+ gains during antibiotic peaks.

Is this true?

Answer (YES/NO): NO